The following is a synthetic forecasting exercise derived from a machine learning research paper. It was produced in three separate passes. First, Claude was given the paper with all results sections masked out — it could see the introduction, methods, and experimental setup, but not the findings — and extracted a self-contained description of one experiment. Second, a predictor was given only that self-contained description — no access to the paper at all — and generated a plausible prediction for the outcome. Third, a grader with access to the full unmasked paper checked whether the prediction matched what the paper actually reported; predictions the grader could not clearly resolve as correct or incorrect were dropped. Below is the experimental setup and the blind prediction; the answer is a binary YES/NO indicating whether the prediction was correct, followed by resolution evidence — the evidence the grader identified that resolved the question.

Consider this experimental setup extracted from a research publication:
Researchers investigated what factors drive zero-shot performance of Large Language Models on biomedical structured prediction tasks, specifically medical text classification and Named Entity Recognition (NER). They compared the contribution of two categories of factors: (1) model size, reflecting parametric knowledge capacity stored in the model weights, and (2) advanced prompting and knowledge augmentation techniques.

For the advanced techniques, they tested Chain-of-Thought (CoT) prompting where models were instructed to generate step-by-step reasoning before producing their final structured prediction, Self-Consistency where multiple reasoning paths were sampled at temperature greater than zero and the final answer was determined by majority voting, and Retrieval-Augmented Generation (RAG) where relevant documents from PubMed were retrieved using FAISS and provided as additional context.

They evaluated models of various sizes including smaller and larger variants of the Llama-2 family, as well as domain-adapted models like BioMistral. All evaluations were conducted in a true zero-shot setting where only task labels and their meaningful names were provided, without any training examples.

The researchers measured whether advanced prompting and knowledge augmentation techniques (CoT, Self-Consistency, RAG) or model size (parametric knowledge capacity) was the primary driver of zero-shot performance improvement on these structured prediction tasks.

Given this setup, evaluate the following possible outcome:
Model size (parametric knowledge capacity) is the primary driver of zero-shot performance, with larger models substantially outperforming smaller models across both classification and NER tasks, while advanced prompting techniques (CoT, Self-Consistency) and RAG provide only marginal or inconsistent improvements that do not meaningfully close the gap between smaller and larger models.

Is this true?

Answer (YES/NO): NO